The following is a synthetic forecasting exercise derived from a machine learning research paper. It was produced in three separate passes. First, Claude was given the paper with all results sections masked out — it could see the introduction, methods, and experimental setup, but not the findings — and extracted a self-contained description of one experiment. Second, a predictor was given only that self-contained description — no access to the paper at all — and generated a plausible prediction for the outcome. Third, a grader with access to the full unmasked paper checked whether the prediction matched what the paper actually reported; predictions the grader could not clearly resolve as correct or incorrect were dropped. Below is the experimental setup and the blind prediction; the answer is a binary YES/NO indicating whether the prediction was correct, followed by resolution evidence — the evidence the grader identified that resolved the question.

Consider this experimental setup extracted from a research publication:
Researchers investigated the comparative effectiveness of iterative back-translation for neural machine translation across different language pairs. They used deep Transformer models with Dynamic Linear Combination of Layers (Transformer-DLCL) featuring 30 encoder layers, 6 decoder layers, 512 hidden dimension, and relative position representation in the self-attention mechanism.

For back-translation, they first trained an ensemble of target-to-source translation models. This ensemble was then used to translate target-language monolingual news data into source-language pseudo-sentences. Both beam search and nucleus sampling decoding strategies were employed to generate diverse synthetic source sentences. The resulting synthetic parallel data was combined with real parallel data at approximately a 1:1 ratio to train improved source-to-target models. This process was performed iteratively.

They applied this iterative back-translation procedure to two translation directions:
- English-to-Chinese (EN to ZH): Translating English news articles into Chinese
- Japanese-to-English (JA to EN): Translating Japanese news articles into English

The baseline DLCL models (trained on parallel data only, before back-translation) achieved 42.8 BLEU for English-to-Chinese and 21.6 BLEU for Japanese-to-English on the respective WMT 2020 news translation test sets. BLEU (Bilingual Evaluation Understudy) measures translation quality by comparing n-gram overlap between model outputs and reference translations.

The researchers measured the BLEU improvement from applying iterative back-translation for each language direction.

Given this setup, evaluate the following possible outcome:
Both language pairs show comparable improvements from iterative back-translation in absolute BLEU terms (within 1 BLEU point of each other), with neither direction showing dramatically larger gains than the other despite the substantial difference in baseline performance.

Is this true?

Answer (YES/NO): NO